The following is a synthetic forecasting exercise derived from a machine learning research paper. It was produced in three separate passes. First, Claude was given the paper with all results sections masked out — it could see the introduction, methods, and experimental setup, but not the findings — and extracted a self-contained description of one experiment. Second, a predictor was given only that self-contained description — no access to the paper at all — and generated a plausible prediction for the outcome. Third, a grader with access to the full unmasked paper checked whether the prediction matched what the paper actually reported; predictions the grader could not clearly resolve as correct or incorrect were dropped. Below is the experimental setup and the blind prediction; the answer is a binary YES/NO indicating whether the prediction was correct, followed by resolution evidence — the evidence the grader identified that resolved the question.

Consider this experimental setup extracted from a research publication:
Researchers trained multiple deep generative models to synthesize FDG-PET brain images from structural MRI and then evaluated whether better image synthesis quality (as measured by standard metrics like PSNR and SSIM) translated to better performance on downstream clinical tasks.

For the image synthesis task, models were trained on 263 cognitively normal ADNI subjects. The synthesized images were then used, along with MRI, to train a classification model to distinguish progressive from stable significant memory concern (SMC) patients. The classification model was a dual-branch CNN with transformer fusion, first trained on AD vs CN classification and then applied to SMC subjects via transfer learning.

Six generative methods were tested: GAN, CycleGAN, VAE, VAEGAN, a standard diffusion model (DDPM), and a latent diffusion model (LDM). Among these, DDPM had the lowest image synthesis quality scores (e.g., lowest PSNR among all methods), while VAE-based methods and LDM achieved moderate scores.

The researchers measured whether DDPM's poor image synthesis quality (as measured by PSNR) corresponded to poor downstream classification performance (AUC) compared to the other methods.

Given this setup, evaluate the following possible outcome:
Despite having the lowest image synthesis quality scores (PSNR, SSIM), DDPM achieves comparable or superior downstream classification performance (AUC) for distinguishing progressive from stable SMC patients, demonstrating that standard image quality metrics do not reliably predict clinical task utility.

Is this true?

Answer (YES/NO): NO